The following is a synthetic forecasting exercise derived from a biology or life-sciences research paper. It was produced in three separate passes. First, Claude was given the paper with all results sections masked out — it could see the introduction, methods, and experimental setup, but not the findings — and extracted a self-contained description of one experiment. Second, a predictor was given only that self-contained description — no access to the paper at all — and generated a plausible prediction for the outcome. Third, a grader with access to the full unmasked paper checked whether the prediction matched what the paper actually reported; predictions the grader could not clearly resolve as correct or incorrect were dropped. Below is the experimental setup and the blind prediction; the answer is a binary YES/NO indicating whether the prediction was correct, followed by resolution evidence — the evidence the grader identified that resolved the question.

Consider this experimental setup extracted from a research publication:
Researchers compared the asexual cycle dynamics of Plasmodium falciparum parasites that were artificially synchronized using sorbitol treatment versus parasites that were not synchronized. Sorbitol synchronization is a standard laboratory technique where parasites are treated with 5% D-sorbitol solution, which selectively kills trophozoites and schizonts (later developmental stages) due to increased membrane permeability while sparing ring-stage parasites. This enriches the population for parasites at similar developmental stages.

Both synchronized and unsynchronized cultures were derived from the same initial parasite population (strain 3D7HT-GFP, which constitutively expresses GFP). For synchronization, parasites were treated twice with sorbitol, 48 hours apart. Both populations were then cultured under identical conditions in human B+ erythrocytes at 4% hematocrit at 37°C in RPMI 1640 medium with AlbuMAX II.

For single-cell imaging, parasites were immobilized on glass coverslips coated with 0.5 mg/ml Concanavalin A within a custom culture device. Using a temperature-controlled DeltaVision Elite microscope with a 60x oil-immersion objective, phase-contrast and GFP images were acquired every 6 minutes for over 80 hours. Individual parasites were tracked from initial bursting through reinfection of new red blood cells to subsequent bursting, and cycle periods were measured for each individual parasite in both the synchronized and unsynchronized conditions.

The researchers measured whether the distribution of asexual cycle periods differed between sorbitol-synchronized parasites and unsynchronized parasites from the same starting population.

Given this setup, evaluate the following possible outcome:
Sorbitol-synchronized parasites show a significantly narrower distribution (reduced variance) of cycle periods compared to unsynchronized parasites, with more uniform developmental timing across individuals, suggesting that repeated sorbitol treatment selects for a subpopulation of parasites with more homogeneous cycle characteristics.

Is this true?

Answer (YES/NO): NO